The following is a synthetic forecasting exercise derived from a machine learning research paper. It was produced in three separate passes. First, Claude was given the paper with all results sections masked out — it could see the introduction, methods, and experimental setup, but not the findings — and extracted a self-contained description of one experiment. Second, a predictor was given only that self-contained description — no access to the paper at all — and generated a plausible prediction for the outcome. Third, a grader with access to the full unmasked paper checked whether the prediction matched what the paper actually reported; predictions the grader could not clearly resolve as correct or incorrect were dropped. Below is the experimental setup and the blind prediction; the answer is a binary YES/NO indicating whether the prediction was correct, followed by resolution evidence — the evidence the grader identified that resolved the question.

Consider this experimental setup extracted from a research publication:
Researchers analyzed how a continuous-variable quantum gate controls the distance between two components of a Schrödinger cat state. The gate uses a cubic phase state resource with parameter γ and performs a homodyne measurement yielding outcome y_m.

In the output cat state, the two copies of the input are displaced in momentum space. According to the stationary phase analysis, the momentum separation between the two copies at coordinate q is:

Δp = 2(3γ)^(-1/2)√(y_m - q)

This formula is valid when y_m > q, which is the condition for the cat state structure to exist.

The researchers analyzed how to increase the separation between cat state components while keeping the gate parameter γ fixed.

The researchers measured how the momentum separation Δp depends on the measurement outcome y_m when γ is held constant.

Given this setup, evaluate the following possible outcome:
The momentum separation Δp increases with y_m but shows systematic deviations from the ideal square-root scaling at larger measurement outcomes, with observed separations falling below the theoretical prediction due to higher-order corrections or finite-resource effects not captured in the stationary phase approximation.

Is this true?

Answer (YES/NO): NO